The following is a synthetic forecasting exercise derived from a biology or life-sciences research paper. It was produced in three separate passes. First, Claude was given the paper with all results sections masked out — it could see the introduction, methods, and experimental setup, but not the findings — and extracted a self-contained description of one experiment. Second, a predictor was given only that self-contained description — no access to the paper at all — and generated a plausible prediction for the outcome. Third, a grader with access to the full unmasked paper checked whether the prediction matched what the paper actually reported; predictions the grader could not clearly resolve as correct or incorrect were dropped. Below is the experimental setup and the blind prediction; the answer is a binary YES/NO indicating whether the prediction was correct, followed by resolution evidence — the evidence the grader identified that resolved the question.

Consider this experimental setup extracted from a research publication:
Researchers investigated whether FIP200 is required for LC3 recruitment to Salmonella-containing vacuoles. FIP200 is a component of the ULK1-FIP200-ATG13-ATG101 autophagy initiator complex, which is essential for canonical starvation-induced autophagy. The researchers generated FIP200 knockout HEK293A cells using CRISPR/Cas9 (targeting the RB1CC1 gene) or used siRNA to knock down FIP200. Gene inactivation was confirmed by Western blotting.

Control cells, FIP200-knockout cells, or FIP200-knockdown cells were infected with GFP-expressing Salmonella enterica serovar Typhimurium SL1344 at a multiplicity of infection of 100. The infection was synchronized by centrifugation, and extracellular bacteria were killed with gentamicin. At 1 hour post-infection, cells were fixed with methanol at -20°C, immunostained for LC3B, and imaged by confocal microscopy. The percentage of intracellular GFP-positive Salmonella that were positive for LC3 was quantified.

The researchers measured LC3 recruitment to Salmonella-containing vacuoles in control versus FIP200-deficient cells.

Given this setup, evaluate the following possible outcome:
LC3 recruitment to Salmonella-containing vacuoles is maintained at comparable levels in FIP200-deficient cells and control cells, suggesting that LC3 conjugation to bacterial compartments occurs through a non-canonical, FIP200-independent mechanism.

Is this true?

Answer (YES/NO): NO